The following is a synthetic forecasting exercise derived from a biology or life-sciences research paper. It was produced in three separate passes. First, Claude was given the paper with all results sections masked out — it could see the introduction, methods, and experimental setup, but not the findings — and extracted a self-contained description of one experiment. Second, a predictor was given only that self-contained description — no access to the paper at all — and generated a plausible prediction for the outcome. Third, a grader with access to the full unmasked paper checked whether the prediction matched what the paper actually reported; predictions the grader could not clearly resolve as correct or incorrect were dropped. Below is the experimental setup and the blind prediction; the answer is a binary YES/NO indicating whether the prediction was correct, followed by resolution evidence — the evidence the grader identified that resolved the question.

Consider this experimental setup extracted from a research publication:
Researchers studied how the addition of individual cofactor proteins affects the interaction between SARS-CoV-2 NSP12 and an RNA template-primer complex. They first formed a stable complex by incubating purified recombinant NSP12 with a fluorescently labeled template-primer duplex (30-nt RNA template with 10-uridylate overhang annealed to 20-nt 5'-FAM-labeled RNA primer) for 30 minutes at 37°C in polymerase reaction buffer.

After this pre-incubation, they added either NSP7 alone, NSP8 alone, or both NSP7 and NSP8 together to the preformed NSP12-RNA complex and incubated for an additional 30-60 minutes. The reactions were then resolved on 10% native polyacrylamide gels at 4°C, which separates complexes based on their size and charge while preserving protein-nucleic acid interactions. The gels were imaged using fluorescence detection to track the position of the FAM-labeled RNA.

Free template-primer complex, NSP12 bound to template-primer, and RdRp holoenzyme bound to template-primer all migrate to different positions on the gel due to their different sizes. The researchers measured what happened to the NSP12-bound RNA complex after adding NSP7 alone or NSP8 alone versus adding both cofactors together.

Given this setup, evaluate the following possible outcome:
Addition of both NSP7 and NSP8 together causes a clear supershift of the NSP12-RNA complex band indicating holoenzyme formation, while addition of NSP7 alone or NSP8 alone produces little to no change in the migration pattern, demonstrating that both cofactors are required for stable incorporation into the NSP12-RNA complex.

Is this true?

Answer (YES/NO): NO